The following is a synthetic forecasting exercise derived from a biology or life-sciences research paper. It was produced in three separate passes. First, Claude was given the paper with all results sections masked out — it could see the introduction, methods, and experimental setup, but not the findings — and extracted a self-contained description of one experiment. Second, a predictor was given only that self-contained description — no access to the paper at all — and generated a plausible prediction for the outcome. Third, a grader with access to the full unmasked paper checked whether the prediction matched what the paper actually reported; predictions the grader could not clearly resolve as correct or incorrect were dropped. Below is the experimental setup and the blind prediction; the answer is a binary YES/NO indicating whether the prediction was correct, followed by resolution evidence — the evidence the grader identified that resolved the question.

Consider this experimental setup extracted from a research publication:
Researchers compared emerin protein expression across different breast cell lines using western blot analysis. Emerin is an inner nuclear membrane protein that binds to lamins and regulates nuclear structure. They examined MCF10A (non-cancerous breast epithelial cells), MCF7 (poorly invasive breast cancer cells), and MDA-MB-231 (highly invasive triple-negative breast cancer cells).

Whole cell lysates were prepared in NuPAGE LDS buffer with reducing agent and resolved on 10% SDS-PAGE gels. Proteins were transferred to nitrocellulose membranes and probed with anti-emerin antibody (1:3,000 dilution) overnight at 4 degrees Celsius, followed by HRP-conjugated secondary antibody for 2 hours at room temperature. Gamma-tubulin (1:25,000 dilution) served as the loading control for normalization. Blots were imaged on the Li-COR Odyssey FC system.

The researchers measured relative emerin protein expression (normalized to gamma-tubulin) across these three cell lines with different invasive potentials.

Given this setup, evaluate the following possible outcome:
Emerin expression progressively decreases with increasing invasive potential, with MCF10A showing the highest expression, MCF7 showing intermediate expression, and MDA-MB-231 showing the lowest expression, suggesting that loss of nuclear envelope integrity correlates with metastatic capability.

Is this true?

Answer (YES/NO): NO